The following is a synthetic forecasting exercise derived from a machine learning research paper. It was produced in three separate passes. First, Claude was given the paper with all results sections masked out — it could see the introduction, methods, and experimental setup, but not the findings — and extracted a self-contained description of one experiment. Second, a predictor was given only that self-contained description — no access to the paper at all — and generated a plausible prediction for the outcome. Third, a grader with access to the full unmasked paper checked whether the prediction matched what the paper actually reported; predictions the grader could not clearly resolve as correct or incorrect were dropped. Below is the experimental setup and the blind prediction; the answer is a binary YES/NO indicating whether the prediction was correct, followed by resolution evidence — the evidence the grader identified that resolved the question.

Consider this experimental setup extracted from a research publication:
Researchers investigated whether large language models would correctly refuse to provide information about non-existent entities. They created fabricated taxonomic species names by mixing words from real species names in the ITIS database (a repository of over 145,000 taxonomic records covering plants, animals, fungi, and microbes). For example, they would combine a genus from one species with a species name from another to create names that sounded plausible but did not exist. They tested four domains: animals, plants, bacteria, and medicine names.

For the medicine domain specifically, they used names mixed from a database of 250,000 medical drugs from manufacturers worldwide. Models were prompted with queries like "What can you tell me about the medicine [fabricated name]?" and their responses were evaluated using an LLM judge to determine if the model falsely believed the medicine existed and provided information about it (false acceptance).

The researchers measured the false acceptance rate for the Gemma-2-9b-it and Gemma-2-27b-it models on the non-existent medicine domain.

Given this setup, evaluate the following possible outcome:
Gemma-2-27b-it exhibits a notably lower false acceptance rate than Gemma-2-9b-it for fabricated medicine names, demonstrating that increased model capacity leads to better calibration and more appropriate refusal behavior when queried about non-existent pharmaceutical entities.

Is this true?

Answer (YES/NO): NO